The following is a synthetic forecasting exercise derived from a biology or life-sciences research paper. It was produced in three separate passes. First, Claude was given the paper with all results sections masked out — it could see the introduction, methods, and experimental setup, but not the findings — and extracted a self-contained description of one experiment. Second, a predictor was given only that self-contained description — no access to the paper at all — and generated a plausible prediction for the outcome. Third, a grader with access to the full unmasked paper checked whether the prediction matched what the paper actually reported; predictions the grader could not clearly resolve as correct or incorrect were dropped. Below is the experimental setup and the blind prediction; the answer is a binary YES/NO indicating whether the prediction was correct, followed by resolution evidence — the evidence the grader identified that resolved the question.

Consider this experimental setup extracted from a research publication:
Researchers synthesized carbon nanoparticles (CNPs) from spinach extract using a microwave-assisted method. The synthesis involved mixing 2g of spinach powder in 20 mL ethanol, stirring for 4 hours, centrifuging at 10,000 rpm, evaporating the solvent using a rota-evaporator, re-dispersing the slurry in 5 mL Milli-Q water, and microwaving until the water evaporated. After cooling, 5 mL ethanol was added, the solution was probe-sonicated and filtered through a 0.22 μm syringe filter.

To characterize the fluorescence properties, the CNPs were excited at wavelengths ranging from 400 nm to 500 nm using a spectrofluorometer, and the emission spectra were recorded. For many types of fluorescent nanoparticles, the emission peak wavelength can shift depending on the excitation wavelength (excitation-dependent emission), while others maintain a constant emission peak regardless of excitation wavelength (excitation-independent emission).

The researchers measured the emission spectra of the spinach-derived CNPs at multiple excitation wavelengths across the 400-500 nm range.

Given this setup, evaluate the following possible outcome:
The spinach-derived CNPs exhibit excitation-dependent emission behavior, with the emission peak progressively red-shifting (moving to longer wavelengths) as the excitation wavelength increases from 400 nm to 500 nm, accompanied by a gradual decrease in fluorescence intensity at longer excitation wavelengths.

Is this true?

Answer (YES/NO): NO